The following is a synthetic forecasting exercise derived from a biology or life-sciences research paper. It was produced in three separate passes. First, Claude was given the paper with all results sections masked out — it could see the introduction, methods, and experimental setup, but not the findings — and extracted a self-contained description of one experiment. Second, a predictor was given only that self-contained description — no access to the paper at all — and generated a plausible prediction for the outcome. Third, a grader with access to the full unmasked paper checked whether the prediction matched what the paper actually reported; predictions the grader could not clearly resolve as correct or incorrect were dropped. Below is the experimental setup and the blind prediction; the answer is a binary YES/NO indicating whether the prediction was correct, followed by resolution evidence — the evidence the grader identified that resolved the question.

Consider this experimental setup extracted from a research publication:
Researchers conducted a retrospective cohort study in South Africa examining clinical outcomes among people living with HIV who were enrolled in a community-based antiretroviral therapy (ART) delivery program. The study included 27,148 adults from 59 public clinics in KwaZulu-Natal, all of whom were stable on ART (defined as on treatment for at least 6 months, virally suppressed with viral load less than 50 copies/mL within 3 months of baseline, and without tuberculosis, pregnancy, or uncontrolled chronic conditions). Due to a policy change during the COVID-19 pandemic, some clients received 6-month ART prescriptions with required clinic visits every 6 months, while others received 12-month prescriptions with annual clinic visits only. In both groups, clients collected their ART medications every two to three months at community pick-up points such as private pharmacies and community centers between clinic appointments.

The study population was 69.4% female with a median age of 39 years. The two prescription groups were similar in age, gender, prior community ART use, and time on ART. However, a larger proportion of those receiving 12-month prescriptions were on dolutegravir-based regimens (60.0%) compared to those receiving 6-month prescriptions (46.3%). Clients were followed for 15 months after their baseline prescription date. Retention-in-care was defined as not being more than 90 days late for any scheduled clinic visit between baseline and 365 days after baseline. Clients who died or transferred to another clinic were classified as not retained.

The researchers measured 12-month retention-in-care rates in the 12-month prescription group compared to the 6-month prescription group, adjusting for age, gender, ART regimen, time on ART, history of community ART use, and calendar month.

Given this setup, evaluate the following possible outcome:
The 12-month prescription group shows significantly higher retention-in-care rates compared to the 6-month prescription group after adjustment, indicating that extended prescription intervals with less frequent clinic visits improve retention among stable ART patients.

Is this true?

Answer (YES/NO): YES